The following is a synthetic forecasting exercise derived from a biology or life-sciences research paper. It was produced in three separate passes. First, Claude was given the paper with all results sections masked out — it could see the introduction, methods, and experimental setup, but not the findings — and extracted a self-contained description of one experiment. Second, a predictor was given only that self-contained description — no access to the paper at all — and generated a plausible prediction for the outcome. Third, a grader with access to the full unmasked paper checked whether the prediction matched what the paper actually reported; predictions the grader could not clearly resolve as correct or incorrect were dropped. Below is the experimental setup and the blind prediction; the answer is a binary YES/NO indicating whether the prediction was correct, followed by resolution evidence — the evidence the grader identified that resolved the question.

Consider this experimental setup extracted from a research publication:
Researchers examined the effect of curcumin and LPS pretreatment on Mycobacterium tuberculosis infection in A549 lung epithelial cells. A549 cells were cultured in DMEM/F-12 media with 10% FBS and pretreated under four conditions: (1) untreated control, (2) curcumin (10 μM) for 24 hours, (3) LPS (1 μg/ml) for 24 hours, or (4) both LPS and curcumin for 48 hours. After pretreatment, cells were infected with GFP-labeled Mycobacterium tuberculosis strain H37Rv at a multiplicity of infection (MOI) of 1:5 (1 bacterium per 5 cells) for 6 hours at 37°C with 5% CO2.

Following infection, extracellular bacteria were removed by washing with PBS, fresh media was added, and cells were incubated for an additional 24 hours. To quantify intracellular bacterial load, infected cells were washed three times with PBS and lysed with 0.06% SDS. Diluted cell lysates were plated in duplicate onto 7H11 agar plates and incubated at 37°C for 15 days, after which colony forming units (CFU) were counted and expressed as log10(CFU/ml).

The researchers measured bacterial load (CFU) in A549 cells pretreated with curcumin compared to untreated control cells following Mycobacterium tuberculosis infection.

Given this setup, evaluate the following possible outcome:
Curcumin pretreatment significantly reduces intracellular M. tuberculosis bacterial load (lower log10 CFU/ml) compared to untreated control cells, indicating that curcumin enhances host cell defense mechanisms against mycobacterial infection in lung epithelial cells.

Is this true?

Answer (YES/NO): NO